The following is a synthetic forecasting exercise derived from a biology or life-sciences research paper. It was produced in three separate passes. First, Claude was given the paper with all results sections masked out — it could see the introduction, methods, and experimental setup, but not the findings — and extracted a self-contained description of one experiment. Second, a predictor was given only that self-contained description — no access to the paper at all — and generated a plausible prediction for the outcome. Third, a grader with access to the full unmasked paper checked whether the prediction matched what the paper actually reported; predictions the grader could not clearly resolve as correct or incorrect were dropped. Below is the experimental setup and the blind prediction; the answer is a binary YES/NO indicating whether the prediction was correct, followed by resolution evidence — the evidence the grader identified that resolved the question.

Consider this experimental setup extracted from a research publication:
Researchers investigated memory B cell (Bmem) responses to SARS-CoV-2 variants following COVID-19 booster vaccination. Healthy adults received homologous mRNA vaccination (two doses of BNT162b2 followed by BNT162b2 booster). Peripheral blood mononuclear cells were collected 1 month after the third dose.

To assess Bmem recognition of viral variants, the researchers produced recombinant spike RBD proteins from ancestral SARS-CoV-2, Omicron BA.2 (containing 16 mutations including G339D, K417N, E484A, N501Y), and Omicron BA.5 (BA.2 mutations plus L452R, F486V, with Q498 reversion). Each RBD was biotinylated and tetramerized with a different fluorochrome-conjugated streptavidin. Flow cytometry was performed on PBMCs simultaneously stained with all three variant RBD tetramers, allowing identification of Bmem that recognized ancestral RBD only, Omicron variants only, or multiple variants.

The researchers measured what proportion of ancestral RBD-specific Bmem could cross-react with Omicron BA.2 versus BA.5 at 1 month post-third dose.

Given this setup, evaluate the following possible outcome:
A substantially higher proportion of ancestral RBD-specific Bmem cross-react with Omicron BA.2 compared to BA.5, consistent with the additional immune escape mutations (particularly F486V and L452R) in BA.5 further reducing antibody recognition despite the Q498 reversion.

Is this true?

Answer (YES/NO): NO